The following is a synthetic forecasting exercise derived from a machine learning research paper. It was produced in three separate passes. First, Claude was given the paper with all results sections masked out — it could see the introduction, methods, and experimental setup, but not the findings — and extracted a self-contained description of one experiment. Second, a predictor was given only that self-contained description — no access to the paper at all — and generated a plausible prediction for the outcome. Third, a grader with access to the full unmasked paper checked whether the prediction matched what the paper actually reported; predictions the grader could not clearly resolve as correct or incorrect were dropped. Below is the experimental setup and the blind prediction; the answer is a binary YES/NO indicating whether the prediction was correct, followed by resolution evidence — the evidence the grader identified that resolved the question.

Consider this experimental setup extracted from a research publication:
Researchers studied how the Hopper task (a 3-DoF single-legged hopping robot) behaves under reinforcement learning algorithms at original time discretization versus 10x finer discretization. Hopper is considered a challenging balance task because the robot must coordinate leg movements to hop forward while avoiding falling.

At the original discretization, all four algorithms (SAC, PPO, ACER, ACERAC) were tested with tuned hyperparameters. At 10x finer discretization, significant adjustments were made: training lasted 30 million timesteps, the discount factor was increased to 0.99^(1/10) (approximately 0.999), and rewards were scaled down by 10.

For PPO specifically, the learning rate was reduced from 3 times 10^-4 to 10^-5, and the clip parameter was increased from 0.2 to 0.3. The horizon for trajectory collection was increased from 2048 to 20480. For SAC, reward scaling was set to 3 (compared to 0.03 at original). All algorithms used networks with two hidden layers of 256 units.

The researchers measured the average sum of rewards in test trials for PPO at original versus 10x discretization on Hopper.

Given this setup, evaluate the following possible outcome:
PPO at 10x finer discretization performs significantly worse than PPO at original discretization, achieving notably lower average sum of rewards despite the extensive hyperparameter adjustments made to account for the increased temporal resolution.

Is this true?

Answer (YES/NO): YES